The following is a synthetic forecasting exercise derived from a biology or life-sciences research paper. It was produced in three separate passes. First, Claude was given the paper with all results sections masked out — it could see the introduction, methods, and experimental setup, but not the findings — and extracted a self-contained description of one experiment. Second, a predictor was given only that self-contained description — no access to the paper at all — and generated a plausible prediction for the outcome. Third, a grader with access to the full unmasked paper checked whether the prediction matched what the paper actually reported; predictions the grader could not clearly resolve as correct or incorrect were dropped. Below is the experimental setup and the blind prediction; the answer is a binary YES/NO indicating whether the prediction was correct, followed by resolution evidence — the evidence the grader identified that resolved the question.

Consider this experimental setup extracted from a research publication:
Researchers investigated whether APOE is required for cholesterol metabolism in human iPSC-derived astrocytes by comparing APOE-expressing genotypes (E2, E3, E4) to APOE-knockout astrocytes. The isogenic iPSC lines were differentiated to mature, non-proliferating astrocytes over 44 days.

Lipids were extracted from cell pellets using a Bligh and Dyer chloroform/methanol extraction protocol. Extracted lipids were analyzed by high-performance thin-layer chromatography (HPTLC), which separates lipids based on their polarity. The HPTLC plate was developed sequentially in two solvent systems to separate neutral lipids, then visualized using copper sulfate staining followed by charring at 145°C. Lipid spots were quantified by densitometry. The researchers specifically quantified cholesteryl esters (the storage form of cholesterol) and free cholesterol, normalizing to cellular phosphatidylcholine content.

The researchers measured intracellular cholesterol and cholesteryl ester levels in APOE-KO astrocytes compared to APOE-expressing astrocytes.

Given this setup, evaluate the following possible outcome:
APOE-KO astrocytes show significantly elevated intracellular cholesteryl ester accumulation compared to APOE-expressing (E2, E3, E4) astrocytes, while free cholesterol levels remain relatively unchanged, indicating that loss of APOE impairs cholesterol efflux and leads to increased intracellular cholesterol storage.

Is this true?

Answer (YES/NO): NO